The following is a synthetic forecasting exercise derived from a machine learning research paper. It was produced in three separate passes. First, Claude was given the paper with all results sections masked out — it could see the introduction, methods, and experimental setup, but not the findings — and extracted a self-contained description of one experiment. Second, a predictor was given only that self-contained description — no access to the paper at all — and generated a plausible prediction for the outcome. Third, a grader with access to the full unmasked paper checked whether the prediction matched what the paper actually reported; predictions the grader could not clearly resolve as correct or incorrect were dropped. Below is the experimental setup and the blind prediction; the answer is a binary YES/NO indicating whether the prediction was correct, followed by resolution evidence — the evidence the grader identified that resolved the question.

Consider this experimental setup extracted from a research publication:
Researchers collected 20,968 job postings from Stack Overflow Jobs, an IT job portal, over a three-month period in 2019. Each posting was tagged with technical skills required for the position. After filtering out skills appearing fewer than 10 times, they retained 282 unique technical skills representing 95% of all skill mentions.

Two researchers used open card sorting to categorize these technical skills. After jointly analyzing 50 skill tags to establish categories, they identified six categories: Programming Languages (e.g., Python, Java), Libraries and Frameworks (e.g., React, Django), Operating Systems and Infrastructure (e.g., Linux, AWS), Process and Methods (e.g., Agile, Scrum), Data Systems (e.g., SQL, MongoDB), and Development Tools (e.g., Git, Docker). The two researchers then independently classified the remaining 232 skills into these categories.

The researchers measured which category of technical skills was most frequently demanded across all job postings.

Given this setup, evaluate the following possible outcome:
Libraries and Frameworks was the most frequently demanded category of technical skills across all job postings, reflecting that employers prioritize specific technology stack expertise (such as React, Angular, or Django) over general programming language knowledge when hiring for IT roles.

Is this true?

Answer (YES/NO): NO